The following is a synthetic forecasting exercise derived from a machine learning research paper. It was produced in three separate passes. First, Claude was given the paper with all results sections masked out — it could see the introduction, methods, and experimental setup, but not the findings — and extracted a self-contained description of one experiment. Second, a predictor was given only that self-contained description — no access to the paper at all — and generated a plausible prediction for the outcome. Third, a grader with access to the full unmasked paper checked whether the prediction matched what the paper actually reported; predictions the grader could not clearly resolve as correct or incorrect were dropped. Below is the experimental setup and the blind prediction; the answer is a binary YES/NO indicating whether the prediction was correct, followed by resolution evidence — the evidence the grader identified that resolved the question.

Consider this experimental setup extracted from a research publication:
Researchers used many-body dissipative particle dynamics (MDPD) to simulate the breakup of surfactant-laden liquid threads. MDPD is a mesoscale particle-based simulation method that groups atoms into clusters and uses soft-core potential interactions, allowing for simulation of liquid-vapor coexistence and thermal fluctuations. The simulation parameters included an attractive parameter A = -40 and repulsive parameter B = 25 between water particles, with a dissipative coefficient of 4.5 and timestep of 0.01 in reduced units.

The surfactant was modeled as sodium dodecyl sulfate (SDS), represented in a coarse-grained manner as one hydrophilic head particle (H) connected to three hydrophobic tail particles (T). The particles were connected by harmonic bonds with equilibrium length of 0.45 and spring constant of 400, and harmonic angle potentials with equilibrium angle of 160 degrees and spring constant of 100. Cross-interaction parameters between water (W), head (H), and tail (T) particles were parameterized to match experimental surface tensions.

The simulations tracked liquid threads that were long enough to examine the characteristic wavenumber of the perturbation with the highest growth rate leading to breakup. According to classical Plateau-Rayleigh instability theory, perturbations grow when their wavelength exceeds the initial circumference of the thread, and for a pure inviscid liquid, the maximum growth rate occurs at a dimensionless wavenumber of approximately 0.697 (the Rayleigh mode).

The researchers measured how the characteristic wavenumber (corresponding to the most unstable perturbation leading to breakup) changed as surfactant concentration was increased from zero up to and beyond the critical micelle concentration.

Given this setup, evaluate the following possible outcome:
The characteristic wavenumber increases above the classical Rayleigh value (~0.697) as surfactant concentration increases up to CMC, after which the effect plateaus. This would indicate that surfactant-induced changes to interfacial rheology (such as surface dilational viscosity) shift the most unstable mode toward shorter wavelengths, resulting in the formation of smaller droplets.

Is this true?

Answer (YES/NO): NO